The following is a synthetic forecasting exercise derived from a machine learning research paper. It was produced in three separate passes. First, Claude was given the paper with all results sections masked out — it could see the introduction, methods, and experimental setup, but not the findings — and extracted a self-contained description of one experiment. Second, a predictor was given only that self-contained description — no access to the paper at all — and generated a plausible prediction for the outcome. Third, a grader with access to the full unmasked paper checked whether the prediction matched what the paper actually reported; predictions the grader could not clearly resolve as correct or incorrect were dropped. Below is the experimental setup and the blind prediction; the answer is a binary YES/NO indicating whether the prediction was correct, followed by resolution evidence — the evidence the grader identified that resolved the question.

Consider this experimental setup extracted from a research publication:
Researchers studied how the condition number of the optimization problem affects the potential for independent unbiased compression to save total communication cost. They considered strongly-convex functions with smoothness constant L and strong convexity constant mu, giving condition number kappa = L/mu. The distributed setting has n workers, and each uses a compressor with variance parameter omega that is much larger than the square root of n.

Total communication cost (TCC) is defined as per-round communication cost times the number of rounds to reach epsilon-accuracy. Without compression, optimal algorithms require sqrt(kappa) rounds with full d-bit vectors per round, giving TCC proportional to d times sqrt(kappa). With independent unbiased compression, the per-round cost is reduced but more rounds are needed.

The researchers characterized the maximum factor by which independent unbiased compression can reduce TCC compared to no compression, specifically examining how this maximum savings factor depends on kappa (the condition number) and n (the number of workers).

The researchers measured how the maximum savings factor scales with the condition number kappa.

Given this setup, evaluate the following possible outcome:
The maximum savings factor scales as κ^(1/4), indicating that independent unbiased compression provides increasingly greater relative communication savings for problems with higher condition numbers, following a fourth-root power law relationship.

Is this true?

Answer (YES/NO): NO